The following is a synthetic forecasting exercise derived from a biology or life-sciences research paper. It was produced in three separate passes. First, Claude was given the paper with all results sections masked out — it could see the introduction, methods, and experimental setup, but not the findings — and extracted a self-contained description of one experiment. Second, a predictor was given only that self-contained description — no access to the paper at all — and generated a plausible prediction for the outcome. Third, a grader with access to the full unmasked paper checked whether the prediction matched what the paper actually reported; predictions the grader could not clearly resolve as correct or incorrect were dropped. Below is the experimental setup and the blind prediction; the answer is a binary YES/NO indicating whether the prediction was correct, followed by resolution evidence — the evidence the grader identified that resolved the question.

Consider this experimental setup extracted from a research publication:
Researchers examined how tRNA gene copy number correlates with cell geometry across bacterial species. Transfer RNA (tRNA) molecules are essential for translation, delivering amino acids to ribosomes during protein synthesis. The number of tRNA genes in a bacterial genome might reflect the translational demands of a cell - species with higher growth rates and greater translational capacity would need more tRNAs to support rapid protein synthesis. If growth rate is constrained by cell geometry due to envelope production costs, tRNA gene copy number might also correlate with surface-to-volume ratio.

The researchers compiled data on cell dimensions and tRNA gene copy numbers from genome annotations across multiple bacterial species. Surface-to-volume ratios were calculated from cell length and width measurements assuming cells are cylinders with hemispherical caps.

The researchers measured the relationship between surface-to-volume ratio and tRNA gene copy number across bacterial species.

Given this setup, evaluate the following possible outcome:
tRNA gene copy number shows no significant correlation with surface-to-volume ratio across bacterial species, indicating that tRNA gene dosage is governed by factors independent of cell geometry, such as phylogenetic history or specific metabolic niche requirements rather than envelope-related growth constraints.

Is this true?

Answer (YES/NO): NO